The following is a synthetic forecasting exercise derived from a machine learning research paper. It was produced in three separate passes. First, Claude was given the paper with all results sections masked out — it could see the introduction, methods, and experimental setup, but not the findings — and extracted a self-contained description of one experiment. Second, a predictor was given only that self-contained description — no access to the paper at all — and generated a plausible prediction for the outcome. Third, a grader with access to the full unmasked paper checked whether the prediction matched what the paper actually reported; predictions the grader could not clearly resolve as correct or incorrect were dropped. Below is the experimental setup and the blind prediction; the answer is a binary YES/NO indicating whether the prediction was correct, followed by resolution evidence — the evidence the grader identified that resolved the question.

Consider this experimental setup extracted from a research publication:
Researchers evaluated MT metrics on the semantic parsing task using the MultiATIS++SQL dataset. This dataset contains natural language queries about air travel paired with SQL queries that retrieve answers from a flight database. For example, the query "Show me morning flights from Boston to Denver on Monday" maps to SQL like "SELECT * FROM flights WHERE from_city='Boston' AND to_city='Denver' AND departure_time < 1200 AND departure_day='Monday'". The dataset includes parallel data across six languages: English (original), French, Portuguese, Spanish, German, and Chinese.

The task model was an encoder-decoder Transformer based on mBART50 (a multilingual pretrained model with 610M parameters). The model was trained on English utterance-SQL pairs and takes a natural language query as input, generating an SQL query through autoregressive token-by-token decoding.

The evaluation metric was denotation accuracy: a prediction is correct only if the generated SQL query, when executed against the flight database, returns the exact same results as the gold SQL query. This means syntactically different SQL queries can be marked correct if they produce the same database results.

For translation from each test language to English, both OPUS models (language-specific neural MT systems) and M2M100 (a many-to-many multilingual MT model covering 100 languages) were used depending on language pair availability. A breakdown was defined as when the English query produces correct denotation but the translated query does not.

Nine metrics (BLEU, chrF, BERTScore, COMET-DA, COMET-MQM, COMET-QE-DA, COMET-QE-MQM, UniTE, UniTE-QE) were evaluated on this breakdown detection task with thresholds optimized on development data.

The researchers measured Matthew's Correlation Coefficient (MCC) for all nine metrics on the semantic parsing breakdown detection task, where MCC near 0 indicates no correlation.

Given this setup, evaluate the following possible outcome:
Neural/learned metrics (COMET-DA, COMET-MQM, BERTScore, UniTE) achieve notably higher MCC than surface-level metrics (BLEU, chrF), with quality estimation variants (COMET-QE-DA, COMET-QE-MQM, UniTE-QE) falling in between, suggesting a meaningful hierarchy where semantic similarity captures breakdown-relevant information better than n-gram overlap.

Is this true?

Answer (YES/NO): NO